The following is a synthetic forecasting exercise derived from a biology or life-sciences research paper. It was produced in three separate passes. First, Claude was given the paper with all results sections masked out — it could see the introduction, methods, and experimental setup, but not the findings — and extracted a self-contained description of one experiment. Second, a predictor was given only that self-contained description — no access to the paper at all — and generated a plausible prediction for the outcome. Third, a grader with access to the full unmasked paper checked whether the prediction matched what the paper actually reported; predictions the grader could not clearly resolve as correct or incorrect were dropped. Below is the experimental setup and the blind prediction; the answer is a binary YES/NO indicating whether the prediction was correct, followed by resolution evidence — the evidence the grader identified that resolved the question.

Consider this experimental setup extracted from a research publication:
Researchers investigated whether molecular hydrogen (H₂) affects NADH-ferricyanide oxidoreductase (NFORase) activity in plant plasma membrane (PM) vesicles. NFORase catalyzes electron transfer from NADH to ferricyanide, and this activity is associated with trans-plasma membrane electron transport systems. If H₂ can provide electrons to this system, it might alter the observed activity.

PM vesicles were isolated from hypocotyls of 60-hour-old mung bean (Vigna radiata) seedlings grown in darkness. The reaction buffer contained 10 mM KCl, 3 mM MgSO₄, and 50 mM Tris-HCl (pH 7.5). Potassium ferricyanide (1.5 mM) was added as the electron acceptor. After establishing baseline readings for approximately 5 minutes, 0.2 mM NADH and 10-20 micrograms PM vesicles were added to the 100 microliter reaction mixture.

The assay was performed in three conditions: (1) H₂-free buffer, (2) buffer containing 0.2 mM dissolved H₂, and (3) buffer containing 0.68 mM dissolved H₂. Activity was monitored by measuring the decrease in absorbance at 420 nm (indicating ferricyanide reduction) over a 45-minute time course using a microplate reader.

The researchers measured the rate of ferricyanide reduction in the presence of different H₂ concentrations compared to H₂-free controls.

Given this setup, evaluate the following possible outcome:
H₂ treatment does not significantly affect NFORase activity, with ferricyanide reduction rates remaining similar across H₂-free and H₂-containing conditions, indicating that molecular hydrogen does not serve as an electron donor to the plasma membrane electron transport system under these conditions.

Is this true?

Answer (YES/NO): NO